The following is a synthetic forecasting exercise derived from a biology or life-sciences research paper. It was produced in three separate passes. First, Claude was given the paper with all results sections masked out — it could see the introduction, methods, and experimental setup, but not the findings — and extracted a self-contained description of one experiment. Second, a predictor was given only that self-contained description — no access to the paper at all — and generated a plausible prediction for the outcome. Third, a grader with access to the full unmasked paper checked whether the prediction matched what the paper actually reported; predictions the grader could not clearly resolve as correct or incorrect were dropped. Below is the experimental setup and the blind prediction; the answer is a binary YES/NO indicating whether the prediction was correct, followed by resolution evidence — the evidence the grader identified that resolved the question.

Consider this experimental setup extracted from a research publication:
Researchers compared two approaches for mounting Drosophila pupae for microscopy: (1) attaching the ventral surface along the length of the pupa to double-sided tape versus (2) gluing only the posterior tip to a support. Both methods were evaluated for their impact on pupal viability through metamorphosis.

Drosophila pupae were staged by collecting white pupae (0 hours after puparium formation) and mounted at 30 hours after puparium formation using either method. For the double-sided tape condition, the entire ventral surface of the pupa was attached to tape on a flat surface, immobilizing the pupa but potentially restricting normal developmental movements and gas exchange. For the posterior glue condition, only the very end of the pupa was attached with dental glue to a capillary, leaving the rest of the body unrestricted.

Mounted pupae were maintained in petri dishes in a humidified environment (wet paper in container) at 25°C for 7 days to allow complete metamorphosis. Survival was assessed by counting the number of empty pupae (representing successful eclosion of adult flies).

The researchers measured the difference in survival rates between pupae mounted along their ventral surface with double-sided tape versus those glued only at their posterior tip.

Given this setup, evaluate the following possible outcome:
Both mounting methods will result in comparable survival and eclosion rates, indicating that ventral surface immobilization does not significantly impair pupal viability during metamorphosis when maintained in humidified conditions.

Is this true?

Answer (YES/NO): YES